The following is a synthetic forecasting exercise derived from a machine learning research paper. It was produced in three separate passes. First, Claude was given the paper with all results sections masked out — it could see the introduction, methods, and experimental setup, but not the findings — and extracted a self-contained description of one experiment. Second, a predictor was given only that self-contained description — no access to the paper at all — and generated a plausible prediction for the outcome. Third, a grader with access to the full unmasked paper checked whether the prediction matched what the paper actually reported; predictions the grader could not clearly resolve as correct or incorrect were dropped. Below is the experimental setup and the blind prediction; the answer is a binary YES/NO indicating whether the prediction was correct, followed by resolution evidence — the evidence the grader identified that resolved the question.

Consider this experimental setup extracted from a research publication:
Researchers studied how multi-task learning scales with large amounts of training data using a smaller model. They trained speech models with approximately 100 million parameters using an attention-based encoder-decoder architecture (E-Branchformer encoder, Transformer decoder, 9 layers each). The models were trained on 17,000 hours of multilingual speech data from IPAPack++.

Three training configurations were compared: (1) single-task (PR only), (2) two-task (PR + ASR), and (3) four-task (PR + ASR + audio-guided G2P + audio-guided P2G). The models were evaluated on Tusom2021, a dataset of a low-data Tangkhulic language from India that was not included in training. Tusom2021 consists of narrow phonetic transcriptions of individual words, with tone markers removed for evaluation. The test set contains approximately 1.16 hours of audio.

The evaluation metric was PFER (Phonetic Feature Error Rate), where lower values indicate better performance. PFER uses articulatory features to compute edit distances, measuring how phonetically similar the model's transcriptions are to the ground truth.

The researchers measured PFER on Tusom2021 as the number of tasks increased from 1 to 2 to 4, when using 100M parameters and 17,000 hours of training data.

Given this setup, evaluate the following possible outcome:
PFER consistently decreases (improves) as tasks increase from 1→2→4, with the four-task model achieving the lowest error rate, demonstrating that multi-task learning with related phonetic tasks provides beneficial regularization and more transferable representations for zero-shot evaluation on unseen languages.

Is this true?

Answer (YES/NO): NO